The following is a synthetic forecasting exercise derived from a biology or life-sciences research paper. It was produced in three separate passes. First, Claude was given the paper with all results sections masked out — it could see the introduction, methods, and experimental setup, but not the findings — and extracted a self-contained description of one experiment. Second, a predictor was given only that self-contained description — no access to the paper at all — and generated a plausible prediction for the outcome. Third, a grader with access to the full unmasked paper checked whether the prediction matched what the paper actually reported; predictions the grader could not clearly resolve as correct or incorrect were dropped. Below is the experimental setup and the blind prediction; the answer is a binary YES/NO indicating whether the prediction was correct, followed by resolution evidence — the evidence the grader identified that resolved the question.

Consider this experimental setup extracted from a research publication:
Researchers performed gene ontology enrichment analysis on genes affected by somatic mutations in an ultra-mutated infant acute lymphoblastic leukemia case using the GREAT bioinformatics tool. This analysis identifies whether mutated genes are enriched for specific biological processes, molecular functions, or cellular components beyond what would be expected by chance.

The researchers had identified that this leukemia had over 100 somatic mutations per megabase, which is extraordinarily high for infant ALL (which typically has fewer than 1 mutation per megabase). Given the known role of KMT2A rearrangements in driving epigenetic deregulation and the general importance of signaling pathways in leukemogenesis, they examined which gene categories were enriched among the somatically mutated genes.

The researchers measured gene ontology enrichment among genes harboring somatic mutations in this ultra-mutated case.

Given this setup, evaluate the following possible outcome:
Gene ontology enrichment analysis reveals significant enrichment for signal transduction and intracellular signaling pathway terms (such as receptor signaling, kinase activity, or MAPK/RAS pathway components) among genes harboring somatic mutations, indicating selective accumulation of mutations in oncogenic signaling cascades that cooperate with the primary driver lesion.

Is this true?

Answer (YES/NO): YES